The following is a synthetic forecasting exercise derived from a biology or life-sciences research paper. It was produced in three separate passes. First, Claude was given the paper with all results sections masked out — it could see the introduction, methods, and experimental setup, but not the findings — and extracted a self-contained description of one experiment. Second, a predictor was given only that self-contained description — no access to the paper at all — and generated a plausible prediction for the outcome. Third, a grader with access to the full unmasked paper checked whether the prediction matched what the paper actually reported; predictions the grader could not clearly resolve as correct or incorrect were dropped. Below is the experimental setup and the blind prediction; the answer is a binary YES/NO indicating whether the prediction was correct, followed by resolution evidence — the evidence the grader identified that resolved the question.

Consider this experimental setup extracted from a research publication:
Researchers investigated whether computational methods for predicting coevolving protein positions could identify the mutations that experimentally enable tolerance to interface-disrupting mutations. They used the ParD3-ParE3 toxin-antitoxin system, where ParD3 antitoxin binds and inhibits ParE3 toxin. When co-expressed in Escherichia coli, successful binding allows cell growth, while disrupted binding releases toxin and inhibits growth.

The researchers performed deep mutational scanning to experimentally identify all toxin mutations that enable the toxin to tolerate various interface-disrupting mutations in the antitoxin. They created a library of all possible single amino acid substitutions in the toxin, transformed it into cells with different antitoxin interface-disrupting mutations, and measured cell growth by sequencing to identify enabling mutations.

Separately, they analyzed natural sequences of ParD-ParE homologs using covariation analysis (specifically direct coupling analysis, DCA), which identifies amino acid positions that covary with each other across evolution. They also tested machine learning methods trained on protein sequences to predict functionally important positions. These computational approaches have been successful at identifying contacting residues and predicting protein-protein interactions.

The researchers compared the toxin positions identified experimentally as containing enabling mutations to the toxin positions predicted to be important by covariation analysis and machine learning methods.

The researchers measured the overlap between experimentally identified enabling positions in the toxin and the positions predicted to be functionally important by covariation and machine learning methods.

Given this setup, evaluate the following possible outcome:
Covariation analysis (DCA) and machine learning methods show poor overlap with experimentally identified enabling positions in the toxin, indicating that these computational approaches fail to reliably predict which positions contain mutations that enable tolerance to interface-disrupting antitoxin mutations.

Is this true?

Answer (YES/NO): YES